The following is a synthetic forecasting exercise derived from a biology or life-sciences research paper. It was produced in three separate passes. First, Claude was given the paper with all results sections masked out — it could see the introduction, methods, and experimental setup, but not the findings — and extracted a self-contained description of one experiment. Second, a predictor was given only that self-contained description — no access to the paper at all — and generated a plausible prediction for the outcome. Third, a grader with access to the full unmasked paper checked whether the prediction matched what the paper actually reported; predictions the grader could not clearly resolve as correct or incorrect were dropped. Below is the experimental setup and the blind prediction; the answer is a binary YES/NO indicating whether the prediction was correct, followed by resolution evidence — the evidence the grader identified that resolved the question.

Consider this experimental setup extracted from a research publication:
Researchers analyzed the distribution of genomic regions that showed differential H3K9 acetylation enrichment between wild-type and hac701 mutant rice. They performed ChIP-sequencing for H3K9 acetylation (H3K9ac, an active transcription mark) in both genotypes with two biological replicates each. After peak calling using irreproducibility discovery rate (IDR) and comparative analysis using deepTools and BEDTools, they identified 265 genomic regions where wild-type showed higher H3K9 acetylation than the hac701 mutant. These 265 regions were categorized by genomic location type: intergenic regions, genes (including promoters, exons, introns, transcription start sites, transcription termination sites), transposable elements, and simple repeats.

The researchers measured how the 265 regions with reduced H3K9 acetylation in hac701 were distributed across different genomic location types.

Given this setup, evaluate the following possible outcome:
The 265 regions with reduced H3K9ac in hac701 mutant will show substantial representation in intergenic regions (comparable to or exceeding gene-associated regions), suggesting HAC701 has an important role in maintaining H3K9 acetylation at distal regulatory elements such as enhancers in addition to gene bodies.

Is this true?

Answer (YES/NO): NO